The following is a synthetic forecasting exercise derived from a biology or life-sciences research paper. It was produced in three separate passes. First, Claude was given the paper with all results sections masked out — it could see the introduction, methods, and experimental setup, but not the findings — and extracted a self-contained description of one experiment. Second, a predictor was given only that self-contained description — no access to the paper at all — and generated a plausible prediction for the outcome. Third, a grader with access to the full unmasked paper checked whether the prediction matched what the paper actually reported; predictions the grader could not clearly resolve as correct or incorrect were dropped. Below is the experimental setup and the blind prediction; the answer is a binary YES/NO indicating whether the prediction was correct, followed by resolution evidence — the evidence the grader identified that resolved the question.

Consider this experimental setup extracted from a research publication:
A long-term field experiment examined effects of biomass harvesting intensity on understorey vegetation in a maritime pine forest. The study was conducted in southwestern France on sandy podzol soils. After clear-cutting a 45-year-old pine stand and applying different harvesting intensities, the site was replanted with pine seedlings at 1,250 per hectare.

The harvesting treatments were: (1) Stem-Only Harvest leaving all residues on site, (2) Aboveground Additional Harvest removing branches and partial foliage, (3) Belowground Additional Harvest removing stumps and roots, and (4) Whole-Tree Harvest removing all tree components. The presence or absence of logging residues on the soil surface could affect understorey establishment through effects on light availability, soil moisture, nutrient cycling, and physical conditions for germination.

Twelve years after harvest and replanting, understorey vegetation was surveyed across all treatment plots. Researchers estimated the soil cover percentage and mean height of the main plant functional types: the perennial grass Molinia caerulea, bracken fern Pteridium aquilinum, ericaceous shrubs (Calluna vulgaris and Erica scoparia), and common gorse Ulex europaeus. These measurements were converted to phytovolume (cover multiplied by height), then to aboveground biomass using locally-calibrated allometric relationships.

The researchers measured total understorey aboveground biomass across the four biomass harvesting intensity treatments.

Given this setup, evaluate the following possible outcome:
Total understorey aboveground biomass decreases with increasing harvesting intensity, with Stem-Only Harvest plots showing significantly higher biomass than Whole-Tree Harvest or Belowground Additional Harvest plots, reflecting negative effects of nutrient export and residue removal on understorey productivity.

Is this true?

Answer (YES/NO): NO